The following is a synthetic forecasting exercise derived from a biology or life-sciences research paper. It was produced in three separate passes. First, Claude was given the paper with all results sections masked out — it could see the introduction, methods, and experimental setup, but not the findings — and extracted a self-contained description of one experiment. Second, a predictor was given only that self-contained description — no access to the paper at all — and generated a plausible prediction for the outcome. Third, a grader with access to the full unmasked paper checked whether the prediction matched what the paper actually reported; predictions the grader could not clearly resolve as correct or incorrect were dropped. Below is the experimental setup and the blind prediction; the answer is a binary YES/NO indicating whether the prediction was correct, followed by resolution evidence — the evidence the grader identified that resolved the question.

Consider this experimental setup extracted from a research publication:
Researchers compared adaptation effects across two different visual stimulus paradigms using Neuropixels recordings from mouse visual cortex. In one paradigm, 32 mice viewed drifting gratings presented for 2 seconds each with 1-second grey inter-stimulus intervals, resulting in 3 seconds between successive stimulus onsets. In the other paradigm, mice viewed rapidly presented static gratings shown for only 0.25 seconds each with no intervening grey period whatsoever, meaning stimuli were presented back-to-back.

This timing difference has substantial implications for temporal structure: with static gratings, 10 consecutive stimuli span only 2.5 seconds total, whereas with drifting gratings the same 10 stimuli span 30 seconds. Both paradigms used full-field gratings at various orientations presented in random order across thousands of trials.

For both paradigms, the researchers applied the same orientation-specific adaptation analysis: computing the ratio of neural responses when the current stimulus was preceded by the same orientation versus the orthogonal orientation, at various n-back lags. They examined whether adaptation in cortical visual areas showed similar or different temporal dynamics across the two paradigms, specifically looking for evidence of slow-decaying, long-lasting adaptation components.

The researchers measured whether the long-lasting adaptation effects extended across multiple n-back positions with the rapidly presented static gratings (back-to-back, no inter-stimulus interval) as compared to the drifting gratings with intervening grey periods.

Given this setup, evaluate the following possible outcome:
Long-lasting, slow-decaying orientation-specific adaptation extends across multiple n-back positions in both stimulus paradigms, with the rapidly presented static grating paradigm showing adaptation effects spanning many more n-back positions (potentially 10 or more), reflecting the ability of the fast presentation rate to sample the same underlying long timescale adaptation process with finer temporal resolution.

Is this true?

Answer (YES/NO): YES